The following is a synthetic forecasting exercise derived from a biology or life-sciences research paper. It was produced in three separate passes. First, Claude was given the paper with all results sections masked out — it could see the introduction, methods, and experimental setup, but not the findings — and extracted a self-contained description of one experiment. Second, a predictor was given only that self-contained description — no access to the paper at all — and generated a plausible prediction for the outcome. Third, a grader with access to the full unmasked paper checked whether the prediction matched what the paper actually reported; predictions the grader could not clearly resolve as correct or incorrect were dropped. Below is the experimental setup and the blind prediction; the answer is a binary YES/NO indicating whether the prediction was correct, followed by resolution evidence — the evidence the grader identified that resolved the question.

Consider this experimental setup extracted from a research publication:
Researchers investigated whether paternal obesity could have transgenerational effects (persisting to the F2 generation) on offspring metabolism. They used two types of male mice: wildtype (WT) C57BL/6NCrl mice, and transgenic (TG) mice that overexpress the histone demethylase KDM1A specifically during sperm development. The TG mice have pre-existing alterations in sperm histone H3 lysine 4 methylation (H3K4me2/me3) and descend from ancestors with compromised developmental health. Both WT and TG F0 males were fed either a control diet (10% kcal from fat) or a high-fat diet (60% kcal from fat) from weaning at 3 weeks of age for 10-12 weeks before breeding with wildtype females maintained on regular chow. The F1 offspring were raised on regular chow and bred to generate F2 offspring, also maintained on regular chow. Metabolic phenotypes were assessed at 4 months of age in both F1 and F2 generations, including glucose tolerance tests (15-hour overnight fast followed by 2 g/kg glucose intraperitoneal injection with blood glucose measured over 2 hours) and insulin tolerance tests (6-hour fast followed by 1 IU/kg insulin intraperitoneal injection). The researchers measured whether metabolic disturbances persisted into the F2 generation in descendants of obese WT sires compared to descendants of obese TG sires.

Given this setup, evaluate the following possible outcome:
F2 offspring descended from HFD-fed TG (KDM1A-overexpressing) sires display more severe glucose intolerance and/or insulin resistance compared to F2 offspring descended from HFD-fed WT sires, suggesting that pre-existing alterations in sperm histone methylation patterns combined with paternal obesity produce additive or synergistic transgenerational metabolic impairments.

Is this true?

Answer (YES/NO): YES